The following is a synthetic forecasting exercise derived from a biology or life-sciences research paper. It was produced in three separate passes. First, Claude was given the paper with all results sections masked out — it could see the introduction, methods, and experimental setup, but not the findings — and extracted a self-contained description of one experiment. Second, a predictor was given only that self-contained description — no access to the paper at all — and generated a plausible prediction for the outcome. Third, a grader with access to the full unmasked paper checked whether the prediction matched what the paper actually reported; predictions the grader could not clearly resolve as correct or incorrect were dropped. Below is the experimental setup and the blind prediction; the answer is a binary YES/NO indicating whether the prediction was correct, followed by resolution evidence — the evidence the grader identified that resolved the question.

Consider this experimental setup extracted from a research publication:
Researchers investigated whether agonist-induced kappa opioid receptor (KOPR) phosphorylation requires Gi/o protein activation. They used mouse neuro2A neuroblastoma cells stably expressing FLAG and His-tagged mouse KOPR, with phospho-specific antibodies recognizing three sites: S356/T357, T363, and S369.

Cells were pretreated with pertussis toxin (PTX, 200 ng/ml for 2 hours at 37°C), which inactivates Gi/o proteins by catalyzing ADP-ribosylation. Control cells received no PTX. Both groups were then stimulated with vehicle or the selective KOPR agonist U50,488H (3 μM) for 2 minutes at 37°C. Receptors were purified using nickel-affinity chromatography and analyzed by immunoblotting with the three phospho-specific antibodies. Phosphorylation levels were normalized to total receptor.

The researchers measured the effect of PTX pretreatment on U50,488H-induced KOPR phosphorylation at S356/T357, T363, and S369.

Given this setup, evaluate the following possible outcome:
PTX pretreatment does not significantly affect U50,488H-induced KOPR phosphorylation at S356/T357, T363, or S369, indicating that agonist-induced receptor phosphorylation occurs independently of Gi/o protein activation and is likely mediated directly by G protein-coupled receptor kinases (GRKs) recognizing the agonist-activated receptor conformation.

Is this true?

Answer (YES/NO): NO